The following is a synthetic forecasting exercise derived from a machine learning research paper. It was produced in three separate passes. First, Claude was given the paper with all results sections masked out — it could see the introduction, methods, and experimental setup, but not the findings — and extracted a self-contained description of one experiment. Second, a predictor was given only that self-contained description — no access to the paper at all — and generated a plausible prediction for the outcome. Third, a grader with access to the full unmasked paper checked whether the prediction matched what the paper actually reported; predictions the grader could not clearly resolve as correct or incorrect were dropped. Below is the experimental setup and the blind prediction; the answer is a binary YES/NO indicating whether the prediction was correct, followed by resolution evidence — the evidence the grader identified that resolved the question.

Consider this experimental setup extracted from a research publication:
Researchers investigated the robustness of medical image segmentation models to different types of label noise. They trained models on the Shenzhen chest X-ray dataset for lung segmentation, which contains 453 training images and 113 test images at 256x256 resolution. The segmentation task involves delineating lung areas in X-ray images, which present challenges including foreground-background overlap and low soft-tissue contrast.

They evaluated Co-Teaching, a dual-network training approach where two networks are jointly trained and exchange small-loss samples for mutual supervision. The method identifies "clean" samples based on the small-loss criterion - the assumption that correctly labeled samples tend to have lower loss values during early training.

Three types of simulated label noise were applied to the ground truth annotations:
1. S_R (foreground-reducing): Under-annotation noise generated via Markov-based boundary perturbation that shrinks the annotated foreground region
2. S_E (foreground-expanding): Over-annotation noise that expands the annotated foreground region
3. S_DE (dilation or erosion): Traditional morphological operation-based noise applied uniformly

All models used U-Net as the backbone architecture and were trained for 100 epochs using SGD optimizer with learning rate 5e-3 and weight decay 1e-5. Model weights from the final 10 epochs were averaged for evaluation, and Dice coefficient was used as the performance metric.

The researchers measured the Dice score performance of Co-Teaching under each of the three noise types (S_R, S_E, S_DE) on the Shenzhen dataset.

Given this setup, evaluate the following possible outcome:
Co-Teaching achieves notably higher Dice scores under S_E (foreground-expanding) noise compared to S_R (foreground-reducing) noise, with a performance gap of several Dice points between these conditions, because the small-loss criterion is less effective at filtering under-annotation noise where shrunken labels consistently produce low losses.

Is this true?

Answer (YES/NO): YES